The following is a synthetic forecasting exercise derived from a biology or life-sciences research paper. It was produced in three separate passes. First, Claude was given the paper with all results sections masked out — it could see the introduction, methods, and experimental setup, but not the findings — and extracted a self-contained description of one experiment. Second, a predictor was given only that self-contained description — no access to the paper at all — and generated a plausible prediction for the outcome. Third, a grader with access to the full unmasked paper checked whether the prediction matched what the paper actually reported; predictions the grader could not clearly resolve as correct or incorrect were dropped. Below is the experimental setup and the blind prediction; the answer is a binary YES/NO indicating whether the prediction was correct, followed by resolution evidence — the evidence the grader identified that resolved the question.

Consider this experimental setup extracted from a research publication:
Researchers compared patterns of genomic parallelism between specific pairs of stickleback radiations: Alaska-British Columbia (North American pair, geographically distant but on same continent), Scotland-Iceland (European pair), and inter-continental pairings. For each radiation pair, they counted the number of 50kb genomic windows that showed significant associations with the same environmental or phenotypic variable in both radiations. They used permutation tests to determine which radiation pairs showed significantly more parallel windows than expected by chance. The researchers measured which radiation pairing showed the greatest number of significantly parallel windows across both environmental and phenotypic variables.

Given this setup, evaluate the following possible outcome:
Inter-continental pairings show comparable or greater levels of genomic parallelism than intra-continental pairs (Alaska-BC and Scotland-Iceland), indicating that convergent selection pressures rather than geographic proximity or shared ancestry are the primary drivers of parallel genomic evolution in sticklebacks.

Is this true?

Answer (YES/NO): NO